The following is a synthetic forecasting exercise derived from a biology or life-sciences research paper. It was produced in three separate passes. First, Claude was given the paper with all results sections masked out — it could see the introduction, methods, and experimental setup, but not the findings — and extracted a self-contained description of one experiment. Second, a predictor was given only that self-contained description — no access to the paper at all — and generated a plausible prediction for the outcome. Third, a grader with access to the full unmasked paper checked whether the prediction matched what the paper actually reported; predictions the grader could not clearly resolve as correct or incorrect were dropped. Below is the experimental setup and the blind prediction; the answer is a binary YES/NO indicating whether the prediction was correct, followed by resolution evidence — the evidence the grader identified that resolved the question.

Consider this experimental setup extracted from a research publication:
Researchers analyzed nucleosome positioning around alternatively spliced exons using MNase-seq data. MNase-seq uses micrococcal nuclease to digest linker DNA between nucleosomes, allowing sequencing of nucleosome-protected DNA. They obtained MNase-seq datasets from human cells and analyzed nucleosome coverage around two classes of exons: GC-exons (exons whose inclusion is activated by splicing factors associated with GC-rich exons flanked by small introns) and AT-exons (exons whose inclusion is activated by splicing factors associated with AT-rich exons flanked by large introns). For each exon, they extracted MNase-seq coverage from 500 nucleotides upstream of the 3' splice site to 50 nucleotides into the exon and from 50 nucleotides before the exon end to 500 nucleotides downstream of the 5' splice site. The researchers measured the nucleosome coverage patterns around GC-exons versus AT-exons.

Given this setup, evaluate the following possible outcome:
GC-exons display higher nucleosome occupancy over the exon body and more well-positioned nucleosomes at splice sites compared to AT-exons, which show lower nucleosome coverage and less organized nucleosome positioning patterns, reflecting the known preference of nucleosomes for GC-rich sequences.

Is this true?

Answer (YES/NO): NO